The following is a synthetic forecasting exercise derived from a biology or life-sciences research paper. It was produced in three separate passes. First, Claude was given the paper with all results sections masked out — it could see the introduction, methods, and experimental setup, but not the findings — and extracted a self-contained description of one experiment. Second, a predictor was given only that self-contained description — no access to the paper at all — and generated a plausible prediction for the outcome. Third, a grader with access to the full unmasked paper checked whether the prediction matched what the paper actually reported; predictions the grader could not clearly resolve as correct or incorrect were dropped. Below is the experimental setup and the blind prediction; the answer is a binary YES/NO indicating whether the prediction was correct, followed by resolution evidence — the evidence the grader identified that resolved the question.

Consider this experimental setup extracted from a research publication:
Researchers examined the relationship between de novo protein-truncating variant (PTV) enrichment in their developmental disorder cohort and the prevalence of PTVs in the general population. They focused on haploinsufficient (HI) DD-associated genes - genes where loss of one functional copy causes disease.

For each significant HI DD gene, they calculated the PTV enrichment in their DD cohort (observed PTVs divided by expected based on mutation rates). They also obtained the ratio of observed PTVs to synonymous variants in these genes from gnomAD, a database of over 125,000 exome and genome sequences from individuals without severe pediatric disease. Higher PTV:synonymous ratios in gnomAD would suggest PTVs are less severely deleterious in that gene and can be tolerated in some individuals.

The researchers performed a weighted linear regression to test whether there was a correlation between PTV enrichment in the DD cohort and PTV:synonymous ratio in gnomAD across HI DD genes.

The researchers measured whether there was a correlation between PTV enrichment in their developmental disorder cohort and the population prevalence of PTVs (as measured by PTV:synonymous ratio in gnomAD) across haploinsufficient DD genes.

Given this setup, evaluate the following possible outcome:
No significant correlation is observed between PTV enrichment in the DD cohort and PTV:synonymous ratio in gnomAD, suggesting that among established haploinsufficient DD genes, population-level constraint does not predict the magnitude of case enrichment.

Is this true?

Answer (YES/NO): NO